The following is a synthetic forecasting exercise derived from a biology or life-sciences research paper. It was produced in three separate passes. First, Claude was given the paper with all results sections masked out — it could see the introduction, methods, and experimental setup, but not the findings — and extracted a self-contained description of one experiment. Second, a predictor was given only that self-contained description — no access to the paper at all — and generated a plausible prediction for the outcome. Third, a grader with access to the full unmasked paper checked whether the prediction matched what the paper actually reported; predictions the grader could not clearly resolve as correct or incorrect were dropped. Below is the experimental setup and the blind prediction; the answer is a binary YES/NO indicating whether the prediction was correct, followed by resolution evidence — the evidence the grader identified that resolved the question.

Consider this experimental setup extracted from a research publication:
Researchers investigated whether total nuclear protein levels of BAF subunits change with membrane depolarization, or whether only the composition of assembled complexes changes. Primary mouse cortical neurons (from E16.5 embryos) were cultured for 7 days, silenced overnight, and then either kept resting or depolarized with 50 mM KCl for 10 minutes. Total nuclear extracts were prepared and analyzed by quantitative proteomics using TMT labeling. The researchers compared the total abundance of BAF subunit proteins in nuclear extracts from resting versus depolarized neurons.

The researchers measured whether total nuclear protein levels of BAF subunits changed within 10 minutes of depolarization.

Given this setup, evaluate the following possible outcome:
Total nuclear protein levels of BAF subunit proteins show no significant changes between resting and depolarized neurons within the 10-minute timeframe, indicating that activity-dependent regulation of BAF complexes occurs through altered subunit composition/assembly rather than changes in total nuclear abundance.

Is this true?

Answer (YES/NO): YES